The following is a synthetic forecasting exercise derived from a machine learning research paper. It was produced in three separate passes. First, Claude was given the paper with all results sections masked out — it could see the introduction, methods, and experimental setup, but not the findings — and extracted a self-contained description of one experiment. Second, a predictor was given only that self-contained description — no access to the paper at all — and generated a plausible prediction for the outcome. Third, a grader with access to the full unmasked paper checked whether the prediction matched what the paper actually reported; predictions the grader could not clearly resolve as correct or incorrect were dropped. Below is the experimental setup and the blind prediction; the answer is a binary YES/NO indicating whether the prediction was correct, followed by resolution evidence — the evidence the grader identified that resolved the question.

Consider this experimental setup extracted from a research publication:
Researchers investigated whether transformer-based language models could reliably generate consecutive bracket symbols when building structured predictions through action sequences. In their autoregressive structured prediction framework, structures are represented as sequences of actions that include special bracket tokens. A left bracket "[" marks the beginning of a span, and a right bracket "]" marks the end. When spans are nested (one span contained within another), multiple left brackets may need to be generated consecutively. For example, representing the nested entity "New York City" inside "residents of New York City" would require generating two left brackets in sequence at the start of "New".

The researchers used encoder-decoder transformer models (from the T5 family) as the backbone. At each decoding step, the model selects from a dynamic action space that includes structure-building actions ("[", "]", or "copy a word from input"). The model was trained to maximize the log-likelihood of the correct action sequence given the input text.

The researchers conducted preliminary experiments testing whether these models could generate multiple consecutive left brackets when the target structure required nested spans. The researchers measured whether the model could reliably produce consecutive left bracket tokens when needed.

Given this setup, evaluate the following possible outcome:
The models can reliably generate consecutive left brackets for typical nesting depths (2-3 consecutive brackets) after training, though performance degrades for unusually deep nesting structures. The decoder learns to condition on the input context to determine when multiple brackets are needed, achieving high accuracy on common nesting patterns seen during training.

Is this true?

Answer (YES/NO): NO